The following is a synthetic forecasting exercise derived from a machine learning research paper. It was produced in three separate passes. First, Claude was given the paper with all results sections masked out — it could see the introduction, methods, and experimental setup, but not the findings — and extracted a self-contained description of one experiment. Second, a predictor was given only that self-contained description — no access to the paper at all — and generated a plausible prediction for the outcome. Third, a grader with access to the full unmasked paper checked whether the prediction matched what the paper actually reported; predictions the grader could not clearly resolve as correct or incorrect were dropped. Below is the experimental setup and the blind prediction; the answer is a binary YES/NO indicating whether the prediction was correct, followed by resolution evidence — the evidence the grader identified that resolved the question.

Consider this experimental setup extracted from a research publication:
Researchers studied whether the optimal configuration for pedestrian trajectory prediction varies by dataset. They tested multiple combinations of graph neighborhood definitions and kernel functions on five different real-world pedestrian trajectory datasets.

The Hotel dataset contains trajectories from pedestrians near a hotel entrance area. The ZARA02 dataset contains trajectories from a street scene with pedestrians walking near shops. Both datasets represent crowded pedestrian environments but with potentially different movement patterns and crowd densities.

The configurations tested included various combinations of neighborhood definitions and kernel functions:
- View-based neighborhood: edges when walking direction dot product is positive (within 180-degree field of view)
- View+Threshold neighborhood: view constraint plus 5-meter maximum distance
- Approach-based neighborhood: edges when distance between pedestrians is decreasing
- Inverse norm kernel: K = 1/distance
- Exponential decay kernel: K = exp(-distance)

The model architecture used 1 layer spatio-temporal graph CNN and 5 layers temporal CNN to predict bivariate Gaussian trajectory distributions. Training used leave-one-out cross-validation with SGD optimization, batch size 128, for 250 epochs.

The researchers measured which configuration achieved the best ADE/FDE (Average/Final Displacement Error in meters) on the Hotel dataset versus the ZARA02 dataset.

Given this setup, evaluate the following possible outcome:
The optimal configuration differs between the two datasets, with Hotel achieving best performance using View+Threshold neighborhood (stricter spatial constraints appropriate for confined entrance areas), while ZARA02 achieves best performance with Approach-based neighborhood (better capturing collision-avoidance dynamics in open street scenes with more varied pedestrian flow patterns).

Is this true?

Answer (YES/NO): NO